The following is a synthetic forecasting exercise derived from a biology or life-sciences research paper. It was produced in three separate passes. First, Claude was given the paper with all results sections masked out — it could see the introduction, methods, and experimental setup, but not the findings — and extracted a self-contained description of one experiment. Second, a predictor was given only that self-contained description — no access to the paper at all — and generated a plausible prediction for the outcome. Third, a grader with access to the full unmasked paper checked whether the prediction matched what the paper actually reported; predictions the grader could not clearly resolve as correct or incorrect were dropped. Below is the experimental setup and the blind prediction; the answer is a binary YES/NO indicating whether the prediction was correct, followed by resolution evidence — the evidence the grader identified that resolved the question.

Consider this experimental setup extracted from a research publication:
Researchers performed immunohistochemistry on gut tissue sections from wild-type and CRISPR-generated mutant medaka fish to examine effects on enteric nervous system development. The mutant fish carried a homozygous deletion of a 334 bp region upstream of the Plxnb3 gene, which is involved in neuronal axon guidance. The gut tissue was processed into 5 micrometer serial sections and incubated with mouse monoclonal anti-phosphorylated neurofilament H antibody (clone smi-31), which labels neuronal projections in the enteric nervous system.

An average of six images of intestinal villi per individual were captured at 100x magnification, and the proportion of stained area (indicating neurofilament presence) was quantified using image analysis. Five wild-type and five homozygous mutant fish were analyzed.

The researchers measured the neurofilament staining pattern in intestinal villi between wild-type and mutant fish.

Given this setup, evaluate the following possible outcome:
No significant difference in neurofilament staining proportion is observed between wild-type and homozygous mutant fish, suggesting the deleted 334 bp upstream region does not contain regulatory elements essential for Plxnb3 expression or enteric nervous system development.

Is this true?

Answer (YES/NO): NO